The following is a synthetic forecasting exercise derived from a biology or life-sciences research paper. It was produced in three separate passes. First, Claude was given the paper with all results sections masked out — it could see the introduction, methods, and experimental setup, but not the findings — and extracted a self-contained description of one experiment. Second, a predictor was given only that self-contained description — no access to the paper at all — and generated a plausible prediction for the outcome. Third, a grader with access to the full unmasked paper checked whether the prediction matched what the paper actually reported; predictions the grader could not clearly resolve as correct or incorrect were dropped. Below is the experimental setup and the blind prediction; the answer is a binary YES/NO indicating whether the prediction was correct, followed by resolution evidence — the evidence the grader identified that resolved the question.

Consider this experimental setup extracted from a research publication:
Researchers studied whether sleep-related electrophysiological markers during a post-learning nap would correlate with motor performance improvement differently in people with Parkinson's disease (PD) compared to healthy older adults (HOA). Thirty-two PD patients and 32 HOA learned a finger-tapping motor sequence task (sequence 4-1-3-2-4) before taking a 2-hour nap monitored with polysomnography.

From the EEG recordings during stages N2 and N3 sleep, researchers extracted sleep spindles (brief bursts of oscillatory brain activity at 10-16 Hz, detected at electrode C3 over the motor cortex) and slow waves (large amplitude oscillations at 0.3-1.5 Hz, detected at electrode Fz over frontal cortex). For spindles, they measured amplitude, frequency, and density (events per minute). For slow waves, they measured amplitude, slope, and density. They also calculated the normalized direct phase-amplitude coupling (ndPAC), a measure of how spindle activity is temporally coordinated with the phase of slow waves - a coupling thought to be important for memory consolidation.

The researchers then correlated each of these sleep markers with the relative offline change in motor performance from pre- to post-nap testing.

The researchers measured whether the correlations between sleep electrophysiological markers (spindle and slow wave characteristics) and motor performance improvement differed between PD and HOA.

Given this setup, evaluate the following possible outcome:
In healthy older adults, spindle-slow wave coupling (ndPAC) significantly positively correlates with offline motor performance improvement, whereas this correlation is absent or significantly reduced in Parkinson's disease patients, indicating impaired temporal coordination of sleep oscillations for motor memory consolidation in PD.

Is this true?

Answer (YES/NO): NO